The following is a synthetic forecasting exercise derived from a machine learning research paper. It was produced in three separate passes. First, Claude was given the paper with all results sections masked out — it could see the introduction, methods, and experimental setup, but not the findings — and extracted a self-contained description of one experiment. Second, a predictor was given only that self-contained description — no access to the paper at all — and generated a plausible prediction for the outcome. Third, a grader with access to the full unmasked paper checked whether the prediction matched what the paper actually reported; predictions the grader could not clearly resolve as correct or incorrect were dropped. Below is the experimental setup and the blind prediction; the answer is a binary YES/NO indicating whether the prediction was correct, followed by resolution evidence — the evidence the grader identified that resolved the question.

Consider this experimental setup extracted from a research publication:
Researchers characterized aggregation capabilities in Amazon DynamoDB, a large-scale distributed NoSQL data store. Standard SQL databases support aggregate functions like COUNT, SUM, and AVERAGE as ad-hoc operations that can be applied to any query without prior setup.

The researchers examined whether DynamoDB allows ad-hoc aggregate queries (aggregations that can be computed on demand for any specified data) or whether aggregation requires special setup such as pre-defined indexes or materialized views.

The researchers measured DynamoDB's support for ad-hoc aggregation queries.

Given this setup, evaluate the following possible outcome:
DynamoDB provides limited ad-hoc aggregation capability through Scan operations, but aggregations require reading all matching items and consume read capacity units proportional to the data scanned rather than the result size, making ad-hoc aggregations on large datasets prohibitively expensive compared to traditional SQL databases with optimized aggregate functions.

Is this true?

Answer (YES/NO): NO